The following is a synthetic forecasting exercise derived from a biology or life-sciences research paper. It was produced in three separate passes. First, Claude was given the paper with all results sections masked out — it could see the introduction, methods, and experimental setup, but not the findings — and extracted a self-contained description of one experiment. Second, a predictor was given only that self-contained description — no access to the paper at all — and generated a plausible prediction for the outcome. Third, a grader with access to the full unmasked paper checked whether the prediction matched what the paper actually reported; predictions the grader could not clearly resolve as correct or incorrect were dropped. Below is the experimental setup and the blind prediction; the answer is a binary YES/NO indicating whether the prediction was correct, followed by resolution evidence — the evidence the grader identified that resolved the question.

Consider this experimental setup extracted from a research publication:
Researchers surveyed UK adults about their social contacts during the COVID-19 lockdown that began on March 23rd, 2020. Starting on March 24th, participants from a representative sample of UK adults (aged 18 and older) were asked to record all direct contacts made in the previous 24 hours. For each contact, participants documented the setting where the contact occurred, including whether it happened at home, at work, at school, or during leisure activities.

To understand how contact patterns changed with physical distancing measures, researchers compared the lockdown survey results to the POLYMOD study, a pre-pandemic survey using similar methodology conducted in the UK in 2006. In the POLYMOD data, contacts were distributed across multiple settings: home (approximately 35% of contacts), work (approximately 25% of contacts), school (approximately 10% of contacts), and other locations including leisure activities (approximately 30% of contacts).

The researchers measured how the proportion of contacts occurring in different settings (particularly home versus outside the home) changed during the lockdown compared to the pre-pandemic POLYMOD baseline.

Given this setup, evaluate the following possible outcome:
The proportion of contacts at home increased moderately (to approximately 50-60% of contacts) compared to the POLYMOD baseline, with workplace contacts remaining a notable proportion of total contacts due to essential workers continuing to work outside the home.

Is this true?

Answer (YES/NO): NO